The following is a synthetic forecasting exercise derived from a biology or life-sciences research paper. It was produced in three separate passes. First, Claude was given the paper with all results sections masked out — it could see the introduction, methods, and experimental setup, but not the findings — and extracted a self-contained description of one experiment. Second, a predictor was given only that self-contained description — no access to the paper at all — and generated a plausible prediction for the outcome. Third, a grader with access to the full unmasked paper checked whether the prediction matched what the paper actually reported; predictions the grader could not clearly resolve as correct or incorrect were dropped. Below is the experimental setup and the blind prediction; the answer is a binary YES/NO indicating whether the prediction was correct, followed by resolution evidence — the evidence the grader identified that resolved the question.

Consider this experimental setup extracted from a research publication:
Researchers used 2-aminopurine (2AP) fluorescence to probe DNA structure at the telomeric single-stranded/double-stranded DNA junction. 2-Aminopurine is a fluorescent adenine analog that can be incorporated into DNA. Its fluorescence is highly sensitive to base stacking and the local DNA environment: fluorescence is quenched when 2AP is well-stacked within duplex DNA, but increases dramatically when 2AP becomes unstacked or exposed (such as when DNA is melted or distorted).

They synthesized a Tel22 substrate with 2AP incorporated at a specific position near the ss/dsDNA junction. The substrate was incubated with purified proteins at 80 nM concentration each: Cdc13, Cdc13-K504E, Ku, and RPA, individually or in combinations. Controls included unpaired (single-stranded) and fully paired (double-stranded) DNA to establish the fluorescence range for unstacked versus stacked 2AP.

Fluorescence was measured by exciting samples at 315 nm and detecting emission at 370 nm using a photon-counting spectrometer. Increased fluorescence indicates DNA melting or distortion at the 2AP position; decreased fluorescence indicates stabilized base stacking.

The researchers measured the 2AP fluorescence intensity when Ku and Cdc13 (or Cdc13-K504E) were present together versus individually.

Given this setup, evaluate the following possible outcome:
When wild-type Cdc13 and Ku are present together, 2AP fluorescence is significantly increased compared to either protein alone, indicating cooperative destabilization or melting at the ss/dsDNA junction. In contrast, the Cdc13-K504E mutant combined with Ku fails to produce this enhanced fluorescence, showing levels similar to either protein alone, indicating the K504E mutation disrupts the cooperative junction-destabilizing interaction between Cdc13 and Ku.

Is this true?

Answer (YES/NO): NO